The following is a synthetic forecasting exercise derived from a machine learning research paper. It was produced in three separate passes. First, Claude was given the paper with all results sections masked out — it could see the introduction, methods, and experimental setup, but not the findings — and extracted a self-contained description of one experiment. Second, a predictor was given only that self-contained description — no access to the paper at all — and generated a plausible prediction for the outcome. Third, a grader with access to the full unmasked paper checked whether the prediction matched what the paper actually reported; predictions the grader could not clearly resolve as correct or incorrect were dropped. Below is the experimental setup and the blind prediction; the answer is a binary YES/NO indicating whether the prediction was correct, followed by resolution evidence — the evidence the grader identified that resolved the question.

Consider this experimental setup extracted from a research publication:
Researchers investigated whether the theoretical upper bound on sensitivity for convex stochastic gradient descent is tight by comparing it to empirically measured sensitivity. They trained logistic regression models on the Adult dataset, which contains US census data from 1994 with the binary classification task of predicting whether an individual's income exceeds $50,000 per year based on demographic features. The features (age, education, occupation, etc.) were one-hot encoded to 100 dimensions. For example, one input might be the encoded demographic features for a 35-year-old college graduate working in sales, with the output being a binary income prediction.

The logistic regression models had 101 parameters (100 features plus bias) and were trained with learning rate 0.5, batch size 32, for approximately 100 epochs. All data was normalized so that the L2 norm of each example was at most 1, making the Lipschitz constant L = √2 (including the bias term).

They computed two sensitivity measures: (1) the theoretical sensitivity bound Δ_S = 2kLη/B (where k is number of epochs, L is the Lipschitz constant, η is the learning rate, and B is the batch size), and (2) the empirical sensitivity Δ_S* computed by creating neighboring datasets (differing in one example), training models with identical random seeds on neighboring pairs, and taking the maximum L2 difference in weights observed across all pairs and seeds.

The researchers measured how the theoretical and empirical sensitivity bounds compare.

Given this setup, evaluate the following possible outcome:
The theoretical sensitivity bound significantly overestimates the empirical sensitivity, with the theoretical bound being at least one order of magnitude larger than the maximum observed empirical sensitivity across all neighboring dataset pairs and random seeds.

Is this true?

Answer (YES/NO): NO